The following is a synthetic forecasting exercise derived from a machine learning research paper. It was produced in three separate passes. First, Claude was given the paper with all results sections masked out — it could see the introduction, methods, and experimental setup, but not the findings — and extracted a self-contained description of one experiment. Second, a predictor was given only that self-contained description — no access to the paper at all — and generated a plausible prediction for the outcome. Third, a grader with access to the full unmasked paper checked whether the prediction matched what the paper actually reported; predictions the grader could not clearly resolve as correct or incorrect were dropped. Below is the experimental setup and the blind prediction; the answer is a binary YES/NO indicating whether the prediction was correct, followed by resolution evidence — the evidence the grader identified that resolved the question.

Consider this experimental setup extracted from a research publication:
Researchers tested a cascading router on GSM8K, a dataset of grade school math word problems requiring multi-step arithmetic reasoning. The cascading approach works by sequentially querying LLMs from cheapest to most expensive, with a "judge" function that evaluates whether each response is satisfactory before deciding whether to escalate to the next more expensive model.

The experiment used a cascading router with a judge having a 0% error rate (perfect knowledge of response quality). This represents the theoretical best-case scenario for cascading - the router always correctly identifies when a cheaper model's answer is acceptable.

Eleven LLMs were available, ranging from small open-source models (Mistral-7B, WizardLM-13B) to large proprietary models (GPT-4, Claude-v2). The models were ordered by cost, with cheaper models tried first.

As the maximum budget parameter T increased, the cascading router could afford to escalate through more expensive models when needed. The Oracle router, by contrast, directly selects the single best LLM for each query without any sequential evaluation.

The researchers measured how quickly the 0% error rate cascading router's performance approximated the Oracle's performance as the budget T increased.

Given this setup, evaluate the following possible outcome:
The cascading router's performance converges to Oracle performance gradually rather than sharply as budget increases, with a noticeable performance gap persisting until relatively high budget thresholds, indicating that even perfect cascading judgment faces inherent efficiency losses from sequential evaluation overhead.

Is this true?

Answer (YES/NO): NO